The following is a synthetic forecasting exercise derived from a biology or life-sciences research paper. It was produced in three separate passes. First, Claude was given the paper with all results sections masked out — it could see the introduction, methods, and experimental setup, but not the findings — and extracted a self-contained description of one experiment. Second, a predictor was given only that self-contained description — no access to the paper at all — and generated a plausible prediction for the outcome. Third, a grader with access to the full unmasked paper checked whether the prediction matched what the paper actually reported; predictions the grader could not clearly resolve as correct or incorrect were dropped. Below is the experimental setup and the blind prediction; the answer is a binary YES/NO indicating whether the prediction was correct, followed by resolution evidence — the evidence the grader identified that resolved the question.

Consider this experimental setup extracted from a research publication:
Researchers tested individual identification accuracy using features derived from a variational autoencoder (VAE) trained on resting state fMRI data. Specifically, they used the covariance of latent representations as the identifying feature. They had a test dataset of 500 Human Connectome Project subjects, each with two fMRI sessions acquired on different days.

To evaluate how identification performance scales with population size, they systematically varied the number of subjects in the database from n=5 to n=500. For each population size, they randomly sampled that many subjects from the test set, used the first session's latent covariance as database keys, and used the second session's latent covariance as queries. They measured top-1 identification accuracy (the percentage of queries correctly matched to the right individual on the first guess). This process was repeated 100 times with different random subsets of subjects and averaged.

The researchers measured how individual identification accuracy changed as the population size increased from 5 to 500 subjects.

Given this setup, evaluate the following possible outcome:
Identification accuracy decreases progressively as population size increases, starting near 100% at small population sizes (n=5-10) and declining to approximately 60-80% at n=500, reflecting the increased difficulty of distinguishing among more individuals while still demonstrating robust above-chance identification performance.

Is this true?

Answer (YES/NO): NO